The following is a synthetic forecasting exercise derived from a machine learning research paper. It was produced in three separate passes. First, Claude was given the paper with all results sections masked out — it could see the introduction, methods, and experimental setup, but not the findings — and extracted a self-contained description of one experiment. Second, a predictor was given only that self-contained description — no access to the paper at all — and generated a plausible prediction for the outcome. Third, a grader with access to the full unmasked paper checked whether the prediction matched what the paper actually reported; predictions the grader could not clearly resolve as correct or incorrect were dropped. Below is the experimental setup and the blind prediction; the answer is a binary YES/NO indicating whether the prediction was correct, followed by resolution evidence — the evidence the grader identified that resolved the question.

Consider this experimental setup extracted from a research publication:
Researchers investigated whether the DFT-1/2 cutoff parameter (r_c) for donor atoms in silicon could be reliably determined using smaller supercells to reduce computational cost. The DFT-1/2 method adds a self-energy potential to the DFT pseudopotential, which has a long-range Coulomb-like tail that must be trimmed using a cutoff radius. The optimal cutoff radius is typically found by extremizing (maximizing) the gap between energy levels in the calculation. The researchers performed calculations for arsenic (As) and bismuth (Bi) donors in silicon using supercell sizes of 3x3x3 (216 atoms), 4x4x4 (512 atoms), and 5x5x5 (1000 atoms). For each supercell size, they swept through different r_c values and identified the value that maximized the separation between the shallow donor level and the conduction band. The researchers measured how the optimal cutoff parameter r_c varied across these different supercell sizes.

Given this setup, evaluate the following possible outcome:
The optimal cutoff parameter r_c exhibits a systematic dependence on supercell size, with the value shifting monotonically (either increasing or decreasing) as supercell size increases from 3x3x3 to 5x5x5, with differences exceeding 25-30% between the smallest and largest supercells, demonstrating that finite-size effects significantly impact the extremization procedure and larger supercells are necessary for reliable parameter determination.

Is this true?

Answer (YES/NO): NO